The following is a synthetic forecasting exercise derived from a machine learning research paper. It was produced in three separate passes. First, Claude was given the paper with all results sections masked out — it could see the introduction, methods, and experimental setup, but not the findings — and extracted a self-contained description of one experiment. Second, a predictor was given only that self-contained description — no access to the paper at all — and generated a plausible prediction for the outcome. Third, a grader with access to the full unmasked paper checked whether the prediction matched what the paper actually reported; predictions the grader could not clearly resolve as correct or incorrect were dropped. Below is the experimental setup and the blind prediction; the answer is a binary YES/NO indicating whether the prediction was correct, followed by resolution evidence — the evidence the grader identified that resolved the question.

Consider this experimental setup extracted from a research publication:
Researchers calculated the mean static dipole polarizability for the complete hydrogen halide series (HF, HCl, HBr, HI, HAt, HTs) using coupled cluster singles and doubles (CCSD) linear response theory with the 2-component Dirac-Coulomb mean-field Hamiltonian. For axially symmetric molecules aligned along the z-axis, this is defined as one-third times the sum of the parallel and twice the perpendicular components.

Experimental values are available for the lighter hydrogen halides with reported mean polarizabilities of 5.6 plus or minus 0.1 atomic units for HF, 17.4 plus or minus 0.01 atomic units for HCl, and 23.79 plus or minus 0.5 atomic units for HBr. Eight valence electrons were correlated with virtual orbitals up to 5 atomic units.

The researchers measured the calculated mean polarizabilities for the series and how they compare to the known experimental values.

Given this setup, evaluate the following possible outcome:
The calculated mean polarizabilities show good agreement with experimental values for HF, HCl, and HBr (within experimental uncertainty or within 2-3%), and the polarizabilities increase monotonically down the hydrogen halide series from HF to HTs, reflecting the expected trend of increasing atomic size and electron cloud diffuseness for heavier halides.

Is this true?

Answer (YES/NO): NO